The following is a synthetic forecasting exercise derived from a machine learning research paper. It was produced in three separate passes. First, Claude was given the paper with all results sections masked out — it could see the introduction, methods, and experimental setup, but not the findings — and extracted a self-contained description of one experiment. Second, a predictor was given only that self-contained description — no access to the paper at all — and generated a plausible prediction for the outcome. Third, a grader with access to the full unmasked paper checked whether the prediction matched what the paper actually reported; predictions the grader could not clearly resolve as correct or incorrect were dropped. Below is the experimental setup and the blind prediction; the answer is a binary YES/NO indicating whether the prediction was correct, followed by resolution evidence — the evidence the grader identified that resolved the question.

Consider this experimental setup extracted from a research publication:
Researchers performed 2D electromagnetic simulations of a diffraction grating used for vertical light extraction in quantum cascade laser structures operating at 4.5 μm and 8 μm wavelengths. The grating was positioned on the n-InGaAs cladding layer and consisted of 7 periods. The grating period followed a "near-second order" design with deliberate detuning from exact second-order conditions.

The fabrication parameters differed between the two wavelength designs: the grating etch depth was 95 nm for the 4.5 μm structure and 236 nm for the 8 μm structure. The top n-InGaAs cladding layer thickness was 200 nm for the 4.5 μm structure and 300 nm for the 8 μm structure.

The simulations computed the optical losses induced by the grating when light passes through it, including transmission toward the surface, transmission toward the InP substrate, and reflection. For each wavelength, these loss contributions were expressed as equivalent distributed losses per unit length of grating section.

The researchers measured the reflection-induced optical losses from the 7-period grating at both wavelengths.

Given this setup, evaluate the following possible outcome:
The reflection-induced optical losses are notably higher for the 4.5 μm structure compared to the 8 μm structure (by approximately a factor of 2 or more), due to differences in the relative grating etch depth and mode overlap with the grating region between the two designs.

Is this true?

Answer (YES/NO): NO